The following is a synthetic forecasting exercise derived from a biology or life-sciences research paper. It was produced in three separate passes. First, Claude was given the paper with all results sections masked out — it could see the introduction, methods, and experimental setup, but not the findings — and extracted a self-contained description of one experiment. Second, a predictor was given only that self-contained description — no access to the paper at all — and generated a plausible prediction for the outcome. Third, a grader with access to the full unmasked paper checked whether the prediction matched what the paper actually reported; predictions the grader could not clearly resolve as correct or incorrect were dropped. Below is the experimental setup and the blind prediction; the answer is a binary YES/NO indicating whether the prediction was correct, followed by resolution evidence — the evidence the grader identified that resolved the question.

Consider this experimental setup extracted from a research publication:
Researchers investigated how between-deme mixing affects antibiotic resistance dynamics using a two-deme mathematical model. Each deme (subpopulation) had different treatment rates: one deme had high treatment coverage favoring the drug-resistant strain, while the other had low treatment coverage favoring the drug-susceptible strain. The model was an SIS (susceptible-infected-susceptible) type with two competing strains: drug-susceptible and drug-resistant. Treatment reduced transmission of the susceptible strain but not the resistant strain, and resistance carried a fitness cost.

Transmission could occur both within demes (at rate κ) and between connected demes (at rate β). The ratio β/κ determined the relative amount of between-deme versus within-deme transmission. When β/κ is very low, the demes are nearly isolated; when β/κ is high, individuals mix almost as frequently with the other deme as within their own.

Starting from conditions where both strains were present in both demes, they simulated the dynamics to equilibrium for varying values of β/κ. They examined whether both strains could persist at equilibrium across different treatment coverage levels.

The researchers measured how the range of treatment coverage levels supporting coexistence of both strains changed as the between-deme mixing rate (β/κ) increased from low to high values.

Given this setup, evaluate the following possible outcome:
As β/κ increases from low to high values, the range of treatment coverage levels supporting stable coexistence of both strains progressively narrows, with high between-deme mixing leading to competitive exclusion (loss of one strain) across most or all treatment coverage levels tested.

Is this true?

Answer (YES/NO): YES